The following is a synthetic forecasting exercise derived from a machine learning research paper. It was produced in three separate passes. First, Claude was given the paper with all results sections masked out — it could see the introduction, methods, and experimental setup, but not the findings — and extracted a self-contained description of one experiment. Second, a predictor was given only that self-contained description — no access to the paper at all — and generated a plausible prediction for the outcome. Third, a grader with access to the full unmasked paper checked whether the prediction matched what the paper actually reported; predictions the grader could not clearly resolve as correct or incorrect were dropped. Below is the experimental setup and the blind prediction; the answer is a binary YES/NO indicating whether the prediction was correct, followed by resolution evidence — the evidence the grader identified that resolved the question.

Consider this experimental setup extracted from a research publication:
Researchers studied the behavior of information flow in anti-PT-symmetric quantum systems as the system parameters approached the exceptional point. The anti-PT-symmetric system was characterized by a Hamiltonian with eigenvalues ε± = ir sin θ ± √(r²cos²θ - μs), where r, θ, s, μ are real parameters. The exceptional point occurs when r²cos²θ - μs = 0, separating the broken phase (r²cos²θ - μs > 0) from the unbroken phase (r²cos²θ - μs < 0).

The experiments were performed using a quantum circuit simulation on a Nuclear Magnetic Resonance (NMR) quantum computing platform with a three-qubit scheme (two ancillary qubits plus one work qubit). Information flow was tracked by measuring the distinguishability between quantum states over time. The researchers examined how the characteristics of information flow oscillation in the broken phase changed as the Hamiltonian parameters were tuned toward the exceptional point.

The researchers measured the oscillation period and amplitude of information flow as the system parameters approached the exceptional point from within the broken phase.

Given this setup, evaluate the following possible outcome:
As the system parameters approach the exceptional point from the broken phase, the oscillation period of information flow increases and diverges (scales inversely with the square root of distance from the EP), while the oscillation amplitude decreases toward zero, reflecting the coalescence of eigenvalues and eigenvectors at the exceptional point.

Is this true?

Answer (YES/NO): NO